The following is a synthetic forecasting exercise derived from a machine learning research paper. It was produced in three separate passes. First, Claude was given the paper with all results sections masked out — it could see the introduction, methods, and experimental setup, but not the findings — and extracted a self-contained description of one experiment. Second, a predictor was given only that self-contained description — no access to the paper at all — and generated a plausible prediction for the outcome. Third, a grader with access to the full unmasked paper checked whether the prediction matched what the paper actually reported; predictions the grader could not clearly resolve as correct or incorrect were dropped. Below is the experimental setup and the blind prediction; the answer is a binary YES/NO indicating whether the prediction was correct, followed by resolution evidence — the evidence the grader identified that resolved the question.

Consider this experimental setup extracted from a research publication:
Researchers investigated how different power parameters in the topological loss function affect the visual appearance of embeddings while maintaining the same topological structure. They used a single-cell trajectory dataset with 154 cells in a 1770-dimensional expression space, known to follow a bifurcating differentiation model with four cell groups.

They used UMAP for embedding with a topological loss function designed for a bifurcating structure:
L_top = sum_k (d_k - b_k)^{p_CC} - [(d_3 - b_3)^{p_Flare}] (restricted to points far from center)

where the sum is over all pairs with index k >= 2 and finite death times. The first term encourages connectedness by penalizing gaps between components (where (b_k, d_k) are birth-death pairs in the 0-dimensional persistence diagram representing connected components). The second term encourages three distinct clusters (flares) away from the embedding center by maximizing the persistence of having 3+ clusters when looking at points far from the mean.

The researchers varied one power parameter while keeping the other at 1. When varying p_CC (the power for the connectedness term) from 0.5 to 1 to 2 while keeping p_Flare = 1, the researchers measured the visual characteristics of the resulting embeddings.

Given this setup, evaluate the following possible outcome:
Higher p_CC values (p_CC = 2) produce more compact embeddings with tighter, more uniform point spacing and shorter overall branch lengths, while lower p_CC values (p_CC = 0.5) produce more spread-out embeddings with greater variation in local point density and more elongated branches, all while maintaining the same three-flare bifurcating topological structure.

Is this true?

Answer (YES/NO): NO